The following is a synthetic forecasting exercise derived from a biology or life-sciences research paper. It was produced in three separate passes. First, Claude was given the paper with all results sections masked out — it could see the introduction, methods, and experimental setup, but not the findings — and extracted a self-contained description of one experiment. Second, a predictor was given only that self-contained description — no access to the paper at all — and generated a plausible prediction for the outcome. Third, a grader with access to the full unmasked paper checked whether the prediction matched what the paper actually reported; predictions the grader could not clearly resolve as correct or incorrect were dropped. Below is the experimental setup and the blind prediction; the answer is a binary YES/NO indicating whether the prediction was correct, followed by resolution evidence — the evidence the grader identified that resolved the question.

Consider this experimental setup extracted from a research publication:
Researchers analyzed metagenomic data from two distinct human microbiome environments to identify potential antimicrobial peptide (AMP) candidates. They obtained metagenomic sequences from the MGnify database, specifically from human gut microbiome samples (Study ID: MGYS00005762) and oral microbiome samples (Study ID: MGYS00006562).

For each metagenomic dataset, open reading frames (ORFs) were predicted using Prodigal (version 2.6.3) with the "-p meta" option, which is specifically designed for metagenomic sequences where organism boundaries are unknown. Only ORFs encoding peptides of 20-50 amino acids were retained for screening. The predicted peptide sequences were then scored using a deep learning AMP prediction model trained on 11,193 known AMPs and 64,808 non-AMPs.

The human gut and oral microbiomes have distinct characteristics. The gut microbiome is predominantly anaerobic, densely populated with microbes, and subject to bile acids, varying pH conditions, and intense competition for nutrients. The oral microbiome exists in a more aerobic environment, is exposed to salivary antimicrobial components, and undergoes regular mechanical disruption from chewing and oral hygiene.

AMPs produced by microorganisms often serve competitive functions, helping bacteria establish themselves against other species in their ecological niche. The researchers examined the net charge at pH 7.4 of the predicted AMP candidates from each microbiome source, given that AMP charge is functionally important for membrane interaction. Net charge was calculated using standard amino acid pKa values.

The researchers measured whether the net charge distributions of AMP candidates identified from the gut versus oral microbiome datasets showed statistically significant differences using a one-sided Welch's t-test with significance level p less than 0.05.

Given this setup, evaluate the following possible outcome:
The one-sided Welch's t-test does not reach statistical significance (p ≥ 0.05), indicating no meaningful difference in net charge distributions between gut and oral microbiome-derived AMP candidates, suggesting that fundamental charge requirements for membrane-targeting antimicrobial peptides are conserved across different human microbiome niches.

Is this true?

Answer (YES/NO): NO